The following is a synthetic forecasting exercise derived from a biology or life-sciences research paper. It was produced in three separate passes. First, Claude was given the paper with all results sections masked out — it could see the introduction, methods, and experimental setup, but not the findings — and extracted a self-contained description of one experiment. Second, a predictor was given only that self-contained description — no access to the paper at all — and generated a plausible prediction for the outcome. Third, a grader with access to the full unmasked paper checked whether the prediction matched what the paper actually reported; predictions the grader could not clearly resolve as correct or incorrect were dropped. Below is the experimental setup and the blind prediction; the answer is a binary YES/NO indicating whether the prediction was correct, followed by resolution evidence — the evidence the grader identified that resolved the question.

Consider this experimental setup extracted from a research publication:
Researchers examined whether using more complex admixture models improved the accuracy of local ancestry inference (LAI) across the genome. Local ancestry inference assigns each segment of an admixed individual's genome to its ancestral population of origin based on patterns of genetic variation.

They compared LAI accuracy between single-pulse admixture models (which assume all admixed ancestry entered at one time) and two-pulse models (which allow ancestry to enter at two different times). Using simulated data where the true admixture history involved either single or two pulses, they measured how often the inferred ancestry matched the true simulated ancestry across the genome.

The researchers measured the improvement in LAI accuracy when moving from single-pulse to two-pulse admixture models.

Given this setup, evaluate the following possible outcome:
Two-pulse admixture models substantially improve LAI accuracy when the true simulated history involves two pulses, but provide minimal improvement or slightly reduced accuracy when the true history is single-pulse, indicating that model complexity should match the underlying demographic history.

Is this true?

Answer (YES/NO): NO